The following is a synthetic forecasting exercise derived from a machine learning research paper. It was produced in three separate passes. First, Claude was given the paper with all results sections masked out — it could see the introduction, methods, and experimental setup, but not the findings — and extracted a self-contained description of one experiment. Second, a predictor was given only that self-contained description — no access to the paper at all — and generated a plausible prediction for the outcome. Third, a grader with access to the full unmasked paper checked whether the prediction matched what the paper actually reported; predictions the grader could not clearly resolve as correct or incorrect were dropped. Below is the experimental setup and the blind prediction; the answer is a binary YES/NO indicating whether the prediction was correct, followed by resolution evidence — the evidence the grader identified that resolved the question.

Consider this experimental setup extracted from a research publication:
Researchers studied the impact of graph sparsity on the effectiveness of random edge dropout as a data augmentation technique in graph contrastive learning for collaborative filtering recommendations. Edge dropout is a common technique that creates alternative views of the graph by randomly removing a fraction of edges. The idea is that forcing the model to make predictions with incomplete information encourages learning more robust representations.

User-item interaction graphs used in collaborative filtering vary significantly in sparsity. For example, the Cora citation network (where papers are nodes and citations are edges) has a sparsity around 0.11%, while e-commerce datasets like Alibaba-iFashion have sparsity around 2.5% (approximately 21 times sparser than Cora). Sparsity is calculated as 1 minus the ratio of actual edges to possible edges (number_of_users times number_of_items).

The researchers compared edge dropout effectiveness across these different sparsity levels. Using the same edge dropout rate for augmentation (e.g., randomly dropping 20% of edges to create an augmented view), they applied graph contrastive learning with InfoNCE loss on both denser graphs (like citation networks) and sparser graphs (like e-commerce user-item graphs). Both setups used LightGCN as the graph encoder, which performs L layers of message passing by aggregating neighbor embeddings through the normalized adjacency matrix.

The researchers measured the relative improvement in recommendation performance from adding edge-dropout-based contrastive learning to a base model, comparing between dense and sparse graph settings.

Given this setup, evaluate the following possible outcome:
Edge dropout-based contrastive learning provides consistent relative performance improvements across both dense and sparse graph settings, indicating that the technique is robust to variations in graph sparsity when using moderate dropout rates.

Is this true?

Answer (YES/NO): NO